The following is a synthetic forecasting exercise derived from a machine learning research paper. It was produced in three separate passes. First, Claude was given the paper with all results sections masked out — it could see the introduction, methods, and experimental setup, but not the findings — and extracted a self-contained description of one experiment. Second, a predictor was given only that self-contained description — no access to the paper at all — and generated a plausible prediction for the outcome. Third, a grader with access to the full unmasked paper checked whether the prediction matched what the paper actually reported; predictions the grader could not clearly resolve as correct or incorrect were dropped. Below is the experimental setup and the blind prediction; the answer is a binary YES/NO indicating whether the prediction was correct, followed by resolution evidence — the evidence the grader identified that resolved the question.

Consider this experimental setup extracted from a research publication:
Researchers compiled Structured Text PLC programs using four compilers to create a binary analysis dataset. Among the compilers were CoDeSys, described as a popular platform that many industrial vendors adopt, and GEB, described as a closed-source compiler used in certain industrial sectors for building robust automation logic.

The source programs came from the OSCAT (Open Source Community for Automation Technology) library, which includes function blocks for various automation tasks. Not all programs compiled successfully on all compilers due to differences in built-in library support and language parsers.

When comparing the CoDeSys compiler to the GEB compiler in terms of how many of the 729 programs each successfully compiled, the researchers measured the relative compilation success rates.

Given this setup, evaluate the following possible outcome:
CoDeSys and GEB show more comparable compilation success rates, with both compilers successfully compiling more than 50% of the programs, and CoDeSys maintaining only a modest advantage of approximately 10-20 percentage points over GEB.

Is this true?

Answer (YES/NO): NO